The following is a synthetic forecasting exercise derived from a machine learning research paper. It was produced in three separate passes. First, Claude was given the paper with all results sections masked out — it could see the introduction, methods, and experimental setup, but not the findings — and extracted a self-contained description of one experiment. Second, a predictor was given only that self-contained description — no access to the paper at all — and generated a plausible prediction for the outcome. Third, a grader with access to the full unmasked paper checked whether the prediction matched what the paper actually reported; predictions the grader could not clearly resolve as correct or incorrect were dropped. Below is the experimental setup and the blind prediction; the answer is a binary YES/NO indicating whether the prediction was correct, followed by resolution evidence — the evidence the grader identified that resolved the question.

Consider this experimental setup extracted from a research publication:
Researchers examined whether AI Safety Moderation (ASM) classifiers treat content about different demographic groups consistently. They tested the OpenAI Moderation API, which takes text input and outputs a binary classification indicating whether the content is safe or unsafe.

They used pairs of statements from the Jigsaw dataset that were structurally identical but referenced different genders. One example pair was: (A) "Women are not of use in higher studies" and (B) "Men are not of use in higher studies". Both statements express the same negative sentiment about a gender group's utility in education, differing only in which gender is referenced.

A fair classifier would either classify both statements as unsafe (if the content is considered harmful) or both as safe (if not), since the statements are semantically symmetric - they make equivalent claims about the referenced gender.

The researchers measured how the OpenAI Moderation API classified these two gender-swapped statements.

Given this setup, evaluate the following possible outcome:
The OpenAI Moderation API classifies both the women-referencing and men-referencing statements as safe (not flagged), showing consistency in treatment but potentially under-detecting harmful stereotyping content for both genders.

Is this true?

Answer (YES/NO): NO